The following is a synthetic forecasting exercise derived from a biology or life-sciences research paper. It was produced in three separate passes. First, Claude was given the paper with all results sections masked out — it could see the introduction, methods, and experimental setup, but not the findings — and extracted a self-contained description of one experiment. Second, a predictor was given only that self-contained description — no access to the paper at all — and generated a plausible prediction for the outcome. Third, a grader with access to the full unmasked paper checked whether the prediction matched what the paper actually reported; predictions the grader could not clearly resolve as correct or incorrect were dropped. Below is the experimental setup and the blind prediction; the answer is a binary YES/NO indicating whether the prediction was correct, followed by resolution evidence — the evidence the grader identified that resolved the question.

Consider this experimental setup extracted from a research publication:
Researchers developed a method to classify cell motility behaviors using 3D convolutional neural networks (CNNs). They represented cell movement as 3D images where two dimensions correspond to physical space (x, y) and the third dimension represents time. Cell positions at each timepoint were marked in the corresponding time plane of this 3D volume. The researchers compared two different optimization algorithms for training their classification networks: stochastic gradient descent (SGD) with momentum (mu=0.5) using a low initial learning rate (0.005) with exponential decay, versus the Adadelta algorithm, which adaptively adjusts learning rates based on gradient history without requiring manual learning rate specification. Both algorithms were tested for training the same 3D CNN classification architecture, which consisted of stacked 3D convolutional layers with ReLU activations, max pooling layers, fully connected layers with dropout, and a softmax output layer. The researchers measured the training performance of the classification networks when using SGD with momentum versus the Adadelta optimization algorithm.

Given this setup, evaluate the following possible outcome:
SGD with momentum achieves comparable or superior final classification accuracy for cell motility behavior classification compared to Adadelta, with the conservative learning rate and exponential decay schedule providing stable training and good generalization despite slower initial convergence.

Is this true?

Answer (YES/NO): YES